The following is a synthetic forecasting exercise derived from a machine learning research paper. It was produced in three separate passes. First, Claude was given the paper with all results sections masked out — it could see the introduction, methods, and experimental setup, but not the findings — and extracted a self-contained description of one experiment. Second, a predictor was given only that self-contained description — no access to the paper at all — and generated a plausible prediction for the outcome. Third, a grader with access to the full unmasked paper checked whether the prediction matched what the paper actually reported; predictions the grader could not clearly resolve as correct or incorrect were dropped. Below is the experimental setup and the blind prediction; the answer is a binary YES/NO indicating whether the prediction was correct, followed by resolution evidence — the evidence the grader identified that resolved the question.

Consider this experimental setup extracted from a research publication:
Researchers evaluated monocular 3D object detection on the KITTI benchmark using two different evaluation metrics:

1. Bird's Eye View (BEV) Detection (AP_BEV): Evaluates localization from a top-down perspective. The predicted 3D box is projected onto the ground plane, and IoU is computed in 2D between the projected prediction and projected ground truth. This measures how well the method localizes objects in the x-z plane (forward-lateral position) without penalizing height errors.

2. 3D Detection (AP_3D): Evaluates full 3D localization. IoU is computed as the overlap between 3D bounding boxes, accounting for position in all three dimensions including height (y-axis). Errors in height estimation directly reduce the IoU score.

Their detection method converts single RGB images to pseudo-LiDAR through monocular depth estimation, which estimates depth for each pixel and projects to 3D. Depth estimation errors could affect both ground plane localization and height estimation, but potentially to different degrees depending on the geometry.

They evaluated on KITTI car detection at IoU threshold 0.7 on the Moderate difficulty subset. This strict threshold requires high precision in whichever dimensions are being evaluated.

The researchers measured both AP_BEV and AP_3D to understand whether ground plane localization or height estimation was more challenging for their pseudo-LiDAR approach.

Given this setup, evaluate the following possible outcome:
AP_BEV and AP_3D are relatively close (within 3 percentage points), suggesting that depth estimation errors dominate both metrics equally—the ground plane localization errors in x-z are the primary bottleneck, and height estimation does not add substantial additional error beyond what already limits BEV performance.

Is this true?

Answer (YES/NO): NO